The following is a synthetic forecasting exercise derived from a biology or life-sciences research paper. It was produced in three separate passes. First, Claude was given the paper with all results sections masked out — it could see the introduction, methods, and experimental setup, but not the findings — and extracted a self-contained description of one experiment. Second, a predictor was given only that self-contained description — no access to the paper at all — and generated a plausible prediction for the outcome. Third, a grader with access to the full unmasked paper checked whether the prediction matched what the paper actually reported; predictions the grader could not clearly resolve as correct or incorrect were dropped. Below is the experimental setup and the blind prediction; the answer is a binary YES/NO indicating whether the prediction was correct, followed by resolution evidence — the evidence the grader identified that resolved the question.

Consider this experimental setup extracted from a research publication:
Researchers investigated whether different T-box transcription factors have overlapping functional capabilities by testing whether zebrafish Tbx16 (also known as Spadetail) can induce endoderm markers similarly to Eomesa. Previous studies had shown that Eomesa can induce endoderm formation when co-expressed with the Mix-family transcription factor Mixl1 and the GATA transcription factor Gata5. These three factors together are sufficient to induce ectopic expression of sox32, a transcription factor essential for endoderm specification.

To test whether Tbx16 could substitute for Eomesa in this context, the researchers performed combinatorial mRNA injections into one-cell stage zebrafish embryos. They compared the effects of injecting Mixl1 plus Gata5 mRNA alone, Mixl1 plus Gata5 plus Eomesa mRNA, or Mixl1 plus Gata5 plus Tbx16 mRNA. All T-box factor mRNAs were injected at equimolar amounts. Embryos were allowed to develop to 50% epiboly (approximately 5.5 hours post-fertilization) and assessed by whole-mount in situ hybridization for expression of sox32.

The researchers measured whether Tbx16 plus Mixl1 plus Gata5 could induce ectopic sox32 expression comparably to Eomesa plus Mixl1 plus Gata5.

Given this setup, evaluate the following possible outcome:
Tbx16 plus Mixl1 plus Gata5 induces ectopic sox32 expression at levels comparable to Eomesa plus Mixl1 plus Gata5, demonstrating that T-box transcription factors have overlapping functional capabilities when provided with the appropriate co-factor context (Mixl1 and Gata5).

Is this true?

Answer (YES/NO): NO